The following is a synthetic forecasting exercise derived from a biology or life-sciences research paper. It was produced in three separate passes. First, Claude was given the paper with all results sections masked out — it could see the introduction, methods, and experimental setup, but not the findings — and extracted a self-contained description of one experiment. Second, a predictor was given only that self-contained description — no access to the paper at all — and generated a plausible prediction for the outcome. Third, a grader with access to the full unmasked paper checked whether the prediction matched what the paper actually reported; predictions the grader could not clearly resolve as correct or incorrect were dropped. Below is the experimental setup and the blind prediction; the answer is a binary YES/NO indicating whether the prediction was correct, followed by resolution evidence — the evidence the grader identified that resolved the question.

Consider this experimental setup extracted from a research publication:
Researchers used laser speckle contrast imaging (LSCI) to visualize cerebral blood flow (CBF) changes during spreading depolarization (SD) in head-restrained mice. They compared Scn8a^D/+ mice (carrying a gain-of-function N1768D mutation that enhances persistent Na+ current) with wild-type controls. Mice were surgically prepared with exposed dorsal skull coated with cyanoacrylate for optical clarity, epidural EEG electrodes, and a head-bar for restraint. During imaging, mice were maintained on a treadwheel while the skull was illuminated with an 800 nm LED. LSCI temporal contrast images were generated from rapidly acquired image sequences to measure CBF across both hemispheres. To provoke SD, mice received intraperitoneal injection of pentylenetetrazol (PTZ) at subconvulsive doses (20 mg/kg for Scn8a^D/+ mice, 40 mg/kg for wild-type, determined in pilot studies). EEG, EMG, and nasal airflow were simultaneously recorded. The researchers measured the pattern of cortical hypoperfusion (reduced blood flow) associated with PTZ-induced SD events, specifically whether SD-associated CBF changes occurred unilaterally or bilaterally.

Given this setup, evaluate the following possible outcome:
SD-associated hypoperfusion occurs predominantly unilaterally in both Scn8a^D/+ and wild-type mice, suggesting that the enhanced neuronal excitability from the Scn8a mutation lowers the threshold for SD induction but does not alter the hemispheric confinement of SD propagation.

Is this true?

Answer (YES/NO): NO